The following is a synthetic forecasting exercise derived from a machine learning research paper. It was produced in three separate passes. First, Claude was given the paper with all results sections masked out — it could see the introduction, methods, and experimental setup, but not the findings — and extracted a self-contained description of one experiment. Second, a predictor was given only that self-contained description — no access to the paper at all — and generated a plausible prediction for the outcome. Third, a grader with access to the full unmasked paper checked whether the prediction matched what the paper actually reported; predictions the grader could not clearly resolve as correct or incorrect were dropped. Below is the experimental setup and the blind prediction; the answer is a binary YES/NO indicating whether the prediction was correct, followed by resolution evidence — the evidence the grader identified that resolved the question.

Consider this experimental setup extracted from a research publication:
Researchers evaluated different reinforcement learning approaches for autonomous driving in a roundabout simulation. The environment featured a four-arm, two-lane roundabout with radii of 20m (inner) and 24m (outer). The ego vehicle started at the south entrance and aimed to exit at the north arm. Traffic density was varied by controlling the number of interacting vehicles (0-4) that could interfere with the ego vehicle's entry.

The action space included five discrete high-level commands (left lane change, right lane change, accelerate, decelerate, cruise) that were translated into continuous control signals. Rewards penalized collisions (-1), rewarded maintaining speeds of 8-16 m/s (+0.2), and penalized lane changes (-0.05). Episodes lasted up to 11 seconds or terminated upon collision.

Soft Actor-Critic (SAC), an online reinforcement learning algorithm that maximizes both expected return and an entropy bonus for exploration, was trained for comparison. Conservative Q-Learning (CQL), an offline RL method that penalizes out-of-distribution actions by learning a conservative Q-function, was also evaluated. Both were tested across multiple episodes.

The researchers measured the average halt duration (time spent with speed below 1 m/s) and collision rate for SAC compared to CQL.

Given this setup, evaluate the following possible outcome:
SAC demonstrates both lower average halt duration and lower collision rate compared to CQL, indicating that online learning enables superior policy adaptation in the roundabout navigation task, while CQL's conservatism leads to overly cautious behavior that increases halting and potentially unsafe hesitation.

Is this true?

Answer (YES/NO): NO